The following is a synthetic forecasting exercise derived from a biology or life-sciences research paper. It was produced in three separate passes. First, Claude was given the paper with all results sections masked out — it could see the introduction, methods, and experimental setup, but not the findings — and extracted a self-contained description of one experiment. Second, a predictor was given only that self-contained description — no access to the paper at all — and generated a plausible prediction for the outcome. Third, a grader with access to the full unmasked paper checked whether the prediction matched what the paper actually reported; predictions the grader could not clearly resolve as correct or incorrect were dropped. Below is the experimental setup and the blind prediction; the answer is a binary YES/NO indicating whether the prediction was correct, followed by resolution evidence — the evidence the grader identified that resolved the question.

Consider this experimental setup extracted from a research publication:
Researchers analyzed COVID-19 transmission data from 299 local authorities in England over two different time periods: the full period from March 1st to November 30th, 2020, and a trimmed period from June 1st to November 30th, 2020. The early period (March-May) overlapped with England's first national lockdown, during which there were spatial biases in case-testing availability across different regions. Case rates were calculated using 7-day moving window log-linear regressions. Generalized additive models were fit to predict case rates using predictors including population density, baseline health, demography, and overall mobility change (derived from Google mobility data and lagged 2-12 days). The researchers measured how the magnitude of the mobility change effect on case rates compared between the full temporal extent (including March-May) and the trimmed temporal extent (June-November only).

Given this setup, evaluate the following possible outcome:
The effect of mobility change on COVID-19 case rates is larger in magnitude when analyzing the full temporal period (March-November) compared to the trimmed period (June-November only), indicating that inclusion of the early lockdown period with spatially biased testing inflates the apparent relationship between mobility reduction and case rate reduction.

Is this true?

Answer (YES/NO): YES